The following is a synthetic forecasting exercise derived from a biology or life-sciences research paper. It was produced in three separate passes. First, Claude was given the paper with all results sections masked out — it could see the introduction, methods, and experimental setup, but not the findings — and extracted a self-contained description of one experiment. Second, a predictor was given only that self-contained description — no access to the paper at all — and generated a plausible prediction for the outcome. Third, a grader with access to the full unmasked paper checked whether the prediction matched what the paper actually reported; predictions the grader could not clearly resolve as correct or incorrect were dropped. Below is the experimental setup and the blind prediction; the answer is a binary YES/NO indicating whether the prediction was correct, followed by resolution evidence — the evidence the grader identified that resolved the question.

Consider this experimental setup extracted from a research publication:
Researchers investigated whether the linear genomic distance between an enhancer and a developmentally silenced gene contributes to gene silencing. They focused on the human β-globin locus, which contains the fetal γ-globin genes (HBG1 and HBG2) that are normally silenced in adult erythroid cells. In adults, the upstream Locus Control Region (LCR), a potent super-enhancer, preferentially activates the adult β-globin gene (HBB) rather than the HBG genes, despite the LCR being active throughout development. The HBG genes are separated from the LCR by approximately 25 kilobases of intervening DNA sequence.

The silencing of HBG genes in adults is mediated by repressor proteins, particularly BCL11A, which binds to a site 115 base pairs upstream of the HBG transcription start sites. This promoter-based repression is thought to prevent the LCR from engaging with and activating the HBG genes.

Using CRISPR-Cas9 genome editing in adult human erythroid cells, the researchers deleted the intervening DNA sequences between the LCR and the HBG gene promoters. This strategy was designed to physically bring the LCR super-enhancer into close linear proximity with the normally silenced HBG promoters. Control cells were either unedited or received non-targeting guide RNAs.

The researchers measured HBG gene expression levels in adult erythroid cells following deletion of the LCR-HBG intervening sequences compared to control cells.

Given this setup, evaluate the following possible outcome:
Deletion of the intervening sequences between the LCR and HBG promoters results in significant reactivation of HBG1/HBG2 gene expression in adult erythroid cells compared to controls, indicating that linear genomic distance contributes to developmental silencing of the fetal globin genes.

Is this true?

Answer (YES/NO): YES